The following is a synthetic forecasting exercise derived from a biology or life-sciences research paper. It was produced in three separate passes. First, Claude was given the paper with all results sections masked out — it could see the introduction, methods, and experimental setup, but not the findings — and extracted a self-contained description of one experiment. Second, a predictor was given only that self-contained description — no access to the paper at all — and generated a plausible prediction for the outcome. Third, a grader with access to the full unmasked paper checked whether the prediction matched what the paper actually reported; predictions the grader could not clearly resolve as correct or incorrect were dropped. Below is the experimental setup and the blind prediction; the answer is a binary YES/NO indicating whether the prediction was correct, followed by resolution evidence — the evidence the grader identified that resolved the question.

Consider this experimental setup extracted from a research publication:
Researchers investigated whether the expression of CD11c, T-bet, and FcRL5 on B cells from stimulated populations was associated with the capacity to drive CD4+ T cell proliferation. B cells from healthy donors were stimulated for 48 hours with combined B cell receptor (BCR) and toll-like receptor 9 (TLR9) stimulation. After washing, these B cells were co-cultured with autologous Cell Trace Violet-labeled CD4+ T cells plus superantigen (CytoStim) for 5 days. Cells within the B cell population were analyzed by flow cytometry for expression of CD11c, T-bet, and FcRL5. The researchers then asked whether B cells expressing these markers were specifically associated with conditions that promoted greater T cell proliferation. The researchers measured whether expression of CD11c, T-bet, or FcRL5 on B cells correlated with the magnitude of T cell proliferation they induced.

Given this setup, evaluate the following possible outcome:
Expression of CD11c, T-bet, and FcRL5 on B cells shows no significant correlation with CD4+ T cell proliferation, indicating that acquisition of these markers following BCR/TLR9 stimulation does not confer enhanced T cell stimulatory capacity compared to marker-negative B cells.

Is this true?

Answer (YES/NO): YES